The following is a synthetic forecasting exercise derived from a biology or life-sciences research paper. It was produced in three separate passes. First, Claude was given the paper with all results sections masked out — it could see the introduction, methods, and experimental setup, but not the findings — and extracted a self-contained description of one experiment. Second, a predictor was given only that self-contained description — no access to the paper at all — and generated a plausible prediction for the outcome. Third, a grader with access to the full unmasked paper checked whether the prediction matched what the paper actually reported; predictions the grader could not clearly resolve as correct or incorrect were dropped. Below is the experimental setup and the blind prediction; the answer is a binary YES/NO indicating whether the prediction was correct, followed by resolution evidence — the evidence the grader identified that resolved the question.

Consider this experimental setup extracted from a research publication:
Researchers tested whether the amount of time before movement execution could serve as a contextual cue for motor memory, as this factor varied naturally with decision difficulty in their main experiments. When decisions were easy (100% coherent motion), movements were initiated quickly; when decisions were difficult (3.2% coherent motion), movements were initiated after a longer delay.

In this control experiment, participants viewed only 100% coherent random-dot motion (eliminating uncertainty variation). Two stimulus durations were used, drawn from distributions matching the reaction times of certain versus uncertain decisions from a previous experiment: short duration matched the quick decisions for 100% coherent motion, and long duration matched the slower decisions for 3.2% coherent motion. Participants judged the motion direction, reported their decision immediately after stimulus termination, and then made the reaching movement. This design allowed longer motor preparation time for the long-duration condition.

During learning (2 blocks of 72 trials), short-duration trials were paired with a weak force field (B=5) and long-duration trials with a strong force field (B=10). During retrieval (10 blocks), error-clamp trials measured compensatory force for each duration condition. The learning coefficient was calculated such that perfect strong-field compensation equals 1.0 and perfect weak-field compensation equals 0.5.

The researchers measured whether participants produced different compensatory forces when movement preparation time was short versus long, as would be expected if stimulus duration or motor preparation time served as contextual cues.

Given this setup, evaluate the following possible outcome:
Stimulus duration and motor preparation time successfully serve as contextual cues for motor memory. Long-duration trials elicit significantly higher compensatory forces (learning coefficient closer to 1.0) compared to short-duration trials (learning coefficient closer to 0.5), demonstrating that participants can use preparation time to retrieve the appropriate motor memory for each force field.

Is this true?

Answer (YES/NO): NO